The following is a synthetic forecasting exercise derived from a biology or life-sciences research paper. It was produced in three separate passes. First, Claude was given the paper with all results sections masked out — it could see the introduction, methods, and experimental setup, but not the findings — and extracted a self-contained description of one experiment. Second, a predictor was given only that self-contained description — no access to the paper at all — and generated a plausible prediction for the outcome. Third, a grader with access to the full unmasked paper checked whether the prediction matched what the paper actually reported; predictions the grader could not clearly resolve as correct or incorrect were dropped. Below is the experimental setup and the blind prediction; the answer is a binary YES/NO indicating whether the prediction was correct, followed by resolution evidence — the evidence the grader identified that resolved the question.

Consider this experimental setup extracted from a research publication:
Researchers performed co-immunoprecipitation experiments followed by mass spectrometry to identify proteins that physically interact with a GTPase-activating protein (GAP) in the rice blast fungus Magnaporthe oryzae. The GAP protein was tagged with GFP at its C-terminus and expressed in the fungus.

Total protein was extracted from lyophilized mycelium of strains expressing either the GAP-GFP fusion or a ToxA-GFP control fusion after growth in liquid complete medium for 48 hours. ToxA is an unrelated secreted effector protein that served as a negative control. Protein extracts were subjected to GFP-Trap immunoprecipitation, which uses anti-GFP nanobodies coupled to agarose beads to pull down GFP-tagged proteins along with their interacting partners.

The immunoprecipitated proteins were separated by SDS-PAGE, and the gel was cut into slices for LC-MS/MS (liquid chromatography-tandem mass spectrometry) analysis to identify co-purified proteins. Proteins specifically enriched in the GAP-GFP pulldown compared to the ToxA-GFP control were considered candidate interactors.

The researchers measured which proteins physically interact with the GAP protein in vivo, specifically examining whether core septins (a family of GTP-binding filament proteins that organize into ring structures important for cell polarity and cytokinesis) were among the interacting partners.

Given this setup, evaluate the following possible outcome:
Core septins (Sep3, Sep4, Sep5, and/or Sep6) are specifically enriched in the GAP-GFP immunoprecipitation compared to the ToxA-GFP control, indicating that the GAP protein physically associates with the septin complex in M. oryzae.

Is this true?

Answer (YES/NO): YES